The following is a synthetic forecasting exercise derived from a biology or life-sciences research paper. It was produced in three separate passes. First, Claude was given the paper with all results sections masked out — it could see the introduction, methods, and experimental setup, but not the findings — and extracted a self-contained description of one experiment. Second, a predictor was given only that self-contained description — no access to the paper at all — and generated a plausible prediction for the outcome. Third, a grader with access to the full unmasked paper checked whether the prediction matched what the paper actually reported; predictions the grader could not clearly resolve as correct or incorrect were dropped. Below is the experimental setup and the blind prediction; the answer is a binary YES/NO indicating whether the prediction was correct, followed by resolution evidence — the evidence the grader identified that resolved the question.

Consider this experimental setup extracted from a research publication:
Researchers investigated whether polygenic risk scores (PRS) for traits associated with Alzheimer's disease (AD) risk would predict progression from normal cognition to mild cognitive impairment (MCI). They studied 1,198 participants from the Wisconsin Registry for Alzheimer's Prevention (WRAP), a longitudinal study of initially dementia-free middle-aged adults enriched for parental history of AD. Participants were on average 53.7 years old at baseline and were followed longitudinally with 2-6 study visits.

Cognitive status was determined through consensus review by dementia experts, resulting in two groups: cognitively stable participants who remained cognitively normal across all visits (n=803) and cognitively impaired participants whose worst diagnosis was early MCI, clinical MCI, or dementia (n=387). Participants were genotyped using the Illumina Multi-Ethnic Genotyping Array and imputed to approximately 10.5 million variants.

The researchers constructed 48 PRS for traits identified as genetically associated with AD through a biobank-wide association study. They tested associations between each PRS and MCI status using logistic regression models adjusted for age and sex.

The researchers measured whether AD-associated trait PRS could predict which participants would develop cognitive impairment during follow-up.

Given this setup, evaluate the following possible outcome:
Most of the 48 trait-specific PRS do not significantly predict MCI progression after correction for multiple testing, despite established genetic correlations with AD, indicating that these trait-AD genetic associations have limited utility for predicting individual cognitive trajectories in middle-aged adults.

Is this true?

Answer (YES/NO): YES